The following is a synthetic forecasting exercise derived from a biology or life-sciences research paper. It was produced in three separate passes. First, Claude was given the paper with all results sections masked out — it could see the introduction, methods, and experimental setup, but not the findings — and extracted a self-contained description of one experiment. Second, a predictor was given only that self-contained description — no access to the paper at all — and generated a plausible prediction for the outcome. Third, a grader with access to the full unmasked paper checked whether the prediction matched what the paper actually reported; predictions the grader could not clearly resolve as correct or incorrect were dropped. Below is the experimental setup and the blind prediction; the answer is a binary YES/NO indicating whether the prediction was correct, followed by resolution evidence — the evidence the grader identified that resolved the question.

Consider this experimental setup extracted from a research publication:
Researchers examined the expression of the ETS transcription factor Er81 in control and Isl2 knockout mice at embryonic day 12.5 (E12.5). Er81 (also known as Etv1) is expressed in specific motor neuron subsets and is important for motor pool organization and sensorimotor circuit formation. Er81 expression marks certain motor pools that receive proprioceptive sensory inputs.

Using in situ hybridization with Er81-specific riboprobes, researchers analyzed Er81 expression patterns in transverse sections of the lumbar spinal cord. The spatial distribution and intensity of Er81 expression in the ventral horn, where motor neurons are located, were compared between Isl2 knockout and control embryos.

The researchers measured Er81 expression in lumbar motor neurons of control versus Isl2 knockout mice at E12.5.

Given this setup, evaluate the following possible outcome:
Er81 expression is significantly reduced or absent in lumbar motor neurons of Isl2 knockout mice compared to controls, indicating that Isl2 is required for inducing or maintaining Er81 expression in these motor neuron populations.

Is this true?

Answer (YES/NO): NO